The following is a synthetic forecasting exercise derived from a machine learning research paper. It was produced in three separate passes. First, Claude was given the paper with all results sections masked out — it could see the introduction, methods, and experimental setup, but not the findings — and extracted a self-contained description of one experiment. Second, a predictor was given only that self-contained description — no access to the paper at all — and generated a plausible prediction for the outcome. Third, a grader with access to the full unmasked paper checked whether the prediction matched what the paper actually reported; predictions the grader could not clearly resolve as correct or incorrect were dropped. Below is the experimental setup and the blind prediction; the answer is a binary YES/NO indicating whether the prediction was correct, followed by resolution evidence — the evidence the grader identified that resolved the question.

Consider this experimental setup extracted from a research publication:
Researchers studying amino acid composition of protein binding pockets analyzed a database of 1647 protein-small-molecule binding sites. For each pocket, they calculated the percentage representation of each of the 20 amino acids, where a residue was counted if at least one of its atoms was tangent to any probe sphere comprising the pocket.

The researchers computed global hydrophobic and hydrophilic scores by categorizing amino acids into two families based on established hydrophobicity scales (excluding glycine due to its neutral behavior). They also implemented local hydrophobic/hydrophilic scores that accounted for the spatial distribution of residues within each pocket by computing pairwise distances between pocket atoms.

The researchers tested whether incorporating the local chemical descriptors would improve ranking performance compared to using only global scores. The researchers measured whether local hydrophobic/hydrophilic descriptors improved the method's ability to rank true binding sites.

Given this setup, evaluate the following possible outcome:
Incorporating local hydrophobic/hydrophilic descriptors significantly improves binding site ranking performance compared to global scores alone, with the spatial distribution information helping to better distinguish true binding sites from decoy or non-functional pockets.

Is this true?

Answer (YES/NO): NO